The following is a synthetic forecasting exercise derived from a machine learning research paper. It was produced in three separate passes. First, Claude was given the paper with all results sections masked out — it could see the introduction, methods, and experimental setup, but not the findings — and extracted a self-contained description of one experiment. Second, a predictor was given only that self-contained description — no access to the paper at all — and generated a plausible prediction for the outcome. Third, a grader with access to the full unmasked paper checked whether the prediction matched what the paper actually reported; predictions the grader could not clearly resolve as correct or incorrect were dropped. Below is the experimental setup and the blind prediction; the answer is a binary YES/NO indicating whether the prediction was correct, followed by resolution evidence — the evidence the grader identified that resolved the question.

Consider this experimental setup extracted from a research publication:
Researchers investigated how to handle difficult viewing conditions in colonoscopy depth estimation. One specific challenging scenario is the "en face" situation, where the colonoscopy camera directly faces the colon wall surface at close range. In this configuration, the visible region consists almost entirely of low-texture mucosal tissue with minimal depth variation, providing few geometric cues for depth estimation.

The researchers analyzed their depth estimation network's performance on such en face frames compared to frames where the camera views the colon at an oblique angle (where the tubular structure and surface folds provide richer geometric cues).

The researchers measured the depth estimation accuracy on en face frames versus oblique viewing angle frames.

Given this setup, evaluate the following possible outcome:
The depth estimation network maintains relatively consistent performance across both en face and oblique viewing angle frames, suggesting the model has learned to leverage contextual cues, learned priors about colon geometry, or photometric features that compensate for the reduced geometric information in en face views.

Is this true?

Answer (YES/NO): NO